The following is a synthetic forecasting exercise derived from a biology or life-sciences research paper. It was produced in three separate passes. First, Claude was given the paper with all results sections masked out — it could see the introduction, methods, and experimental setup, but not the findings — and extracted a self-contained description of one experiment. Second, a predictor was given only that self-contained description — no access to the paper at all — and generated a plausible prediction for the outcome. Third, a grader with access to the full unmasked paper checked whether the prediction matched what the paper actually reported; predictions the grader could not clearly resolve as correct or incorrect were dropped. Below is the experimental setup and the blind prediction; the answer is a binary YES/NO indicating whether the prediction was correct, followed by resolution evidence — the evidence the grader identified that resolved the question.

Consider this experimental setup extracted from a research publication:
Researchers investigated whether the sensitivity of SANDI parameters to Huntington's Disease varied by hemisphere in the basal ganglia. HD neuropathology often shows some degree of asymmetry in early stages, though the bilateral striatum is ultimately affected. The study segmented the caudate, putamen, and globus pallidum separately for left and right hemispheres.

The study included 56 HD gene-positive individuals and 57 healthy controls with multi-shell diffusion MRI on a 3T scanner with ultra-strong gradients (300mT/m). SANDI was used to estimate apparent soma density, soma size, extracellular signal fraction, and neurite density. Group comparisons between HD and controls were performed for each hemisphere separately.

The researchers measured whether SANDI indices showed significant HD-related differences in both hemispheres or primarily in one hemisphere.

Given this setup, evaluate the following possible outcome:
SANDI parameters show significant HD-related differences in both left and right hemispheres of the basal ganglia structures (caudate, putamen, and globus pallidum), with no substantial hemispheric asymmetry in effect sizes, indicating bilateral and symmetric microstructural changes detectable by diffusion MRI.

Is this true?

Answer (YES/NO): YES